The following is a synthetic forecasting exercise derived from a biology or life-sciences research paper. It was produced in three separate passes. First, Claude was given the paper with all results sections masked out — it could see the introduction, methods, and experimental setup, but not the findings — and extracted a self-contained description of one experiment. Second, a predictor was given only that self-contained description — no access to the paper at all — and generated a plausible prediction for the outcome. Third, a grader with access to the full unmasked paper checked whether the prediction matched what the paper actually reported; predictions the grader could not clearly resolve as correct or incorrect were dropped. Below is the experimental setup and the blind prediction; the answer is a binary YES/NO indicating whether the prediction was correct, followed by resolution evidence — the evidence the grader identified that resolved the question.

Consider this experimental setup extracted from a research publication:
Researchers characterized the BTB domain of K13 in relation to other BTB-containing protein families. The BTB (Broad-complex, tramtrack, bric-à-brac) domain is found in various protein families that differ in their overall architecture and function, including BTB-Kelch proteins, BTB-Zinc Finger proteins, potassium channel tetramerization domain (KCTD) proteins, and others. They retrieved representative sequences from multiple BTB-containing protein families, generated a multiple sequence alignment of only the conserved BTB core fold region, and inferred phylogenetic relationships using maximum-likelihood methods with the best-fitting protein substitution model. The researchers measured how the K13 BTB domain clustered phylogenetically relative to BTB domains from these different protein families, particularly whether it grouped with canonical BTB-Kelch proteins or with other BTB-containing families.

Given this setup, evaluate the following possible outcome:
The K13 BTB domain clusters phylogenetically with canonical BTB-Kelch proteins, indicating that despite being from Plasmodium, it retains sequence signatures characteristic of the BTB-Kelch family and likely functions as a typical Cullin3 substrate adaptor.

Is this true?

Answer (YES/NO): NO